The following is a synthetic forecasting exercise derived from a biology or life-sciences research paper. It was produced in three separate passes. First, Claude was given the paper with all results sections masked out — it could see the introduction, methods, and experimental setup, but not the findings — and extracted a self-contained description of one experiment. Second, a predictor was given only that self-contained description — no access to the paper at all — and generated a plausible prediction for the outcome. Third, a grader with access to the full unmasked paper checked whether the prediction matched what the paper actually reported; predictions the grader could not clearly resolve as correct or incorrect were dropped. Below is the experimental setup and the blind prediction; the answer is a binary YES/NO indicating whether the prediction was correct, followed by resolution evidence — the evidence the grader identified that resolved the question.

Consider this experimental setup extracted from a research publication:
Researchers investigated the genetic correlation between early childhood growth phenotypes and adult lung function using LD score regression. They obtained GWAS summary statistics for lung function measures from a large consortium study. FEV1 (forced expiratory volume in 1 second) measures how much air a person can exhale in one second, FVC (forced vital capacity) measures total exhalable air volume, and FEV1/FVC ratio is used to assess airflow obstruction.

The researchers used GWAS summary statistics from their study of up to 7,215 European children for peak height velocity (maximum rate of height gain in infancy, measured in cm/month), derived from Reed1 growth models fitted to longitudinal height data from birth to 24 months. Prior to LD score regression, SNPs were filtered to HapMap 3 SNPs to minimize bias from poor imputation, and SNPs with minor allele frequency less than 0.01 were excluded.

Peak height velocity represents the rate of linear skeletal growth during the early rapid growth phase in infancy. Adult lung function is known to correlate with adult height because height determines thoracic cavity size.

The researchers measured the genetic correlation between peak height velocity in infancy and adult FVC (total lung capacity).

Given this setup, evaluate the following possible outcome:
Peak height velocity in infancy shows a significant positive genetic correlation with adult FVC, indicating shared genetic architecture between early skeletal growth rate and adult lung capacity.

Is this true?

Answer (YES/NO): NO